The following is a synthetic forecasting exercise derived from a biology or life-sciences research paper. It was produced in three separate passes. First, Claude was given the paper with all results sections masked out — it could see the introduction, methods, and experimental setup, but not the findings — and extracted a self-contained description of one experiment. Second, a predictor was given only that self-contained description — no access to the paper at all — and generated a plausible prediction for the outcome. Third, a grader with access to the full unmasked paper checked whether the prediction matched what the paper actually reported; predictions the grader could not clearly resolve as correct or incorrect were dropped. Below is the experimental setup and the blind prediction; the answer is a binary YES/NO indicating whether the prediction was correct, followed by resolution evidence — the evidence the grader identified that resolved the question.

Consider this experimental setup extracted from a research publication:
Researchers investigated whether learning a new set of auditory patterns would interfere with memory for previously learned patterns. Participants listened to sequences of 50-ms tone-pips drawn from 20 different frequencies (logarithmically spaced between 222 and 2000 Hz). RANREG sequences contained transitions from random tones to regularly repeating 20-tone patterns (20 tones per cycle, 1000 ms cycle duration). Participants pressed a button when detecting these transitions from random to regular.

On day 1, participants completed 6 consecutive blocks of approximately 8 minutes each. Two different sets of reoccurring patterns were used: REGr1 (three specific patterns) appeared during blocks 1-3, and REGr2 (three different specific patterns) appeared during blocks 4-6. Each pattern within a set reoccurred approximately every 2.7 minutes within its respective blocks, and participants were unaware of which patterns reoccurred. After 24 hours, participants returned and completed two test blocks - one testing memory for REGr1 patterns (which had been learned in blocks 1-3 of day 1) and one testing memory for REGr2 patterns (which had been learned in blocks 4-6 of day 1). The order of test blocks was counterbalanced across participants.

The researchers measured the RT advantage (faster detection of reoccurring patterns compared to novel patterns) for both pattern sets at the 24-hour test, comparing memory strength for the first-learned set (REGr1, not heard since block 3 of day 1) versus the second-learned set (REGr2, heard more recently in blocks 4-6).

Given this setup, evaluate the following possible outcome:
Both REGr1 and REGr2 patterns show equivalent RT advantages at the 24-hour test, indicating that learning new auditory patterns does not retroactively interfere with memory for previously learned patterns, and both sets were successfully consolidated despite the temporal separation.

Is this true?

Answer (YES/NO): YES